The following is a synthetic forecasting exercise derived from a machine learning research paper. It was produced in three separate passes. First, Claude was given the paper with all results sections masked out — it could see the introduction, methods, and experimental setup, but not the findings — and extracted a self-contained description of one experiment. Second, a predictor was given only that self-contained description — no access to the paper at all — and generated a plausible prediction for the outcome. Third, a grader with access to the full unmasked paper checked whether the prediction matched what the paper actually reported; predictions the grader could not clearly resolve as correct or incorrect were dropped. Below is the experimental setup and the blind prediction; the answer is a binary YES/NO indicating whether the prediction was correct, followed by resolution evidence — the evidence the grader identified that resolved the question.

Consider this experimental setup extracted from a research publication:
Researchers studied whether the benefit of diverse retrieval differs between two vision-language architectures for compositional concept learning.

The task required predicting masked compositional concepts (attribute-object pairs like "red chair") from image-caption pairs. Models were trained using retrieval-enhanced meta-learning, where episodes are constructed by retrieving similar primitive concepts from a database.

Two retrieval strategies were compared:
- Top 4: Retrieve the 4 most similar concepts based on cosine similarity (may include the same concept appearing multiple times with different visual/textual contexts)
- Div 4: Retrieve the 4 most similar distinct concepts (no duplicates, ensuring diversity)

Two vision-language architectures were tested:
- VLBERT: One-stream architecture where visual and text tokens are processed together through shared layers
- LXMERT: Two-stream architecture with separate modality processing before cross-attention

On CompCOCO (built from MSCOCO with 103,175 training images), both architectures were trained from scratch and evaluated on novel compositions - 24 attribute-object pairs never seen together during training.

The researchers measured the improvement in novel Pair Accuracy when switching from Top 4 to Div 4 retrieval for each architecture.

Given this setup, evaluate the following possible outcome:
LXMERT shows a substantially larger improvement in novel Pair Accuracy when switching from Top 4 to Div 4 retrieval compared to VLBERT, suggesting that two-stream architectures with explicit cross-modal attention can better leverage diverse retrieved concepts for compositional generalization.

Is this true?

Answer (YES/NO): NO